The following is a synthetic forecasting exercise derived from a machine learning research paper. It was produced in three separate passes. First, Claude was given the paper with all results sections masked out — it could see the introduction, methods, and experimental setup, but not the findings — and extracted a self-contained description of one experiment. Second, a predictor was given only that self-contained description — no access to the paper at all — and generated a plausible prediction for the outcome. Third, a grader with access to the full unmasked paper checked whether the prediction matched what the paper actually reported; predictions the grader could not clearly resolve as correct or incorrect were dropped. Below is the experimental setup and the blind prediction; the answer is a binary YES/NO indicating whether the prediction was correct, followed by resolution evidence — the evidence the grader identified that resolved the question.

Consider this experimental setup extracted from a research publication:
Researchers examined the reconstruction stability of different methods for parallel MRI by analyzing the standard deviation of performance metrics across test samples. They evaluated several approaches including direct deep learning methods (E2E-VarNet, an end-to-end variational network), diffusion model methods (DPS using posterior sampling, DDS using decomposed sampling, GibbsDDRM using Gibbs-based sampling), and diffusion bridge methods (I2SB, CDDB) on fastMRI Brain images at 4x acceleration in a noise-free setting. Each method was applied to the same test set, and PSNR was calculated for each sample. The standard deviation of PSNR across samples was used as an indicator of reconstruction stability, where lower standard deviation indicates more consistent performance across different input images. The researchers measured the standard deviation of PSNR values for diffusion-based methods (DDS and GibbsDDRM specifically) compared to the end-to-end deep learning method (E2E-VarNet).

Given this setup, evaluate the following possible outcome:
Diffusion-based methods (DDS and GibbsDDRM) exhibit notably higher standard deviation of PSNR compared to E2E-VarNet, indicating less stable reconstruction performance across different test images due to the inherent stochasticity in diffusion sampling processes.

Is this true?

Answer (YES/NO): YES